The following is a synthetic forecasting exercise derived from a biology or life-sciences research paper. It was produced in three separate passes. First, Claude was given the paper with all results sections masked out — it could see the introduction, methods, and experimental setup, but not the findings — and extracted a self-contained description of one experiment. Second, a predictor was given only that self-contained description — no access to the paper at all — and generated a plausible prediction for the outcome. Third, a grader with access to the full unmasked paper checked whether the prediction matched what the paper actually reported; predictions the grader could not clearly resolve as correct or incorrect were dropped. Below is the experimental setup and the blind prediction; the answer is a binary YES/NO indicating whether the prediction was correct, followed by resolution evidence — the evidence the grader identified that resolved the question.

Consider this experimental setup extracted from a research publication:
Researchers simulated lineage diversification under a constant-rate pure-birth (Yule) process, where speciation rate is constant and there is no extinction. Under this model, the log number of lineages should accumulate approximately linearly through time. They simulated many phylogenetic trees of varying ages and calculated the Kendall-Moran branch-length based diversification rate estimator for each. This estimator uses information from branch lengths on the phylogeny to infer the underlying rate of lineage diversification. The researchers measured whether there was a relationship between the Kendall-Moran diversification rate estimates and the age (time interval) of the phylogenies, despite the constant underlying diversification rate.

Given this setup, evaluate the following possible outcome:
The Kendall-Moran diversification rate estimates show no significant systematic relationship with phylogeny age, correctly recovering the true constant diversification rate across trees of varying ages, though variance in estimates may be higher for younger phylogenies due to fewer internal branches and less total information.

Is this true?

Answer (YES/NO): NO